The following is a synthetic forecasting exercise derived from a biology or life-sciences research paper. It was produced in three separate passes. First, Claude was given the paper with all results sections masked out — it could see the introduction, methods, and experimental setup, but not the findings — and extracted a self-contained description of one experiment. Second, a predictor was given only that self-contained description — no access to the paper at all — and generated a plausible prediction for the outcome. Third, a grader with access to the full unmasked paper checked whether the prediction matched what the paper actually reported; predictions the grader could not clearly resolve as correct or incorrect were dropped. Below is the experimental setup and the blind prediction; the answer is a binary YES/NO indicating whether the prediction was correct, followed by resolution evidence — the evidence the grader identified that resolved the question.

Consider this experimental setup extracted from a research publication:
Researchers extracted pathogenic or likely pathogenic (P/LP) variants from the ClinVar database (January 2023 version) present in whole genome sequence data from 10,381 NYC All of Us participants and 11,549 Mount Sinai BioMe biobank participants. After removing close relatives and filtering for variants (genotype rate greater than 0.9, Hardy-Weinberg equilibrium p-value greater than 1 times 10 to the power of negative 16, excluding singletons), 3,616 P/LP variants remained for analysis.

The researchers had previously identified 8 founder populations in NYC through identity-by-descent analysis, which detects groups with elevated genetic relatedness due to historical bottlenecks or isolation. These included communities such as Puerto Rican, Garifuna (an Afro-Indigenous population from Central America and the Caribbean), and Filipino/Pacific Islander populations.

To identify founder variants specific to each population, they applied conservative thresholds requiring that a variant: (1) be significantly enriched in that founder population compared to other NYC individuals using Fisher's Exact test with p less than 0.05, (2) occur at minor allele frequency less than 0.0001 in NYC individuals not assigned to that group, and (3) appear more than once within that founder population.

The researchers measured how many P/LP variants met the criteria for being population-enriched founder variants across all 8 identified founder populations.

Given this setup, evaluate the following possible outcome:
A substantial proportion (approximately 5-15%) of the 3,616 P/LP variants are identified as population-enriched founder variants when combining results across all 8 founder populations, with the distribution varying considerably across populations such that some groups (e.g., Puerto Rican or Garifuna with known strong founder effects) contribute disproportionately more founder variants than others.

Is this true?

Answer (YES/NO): NO